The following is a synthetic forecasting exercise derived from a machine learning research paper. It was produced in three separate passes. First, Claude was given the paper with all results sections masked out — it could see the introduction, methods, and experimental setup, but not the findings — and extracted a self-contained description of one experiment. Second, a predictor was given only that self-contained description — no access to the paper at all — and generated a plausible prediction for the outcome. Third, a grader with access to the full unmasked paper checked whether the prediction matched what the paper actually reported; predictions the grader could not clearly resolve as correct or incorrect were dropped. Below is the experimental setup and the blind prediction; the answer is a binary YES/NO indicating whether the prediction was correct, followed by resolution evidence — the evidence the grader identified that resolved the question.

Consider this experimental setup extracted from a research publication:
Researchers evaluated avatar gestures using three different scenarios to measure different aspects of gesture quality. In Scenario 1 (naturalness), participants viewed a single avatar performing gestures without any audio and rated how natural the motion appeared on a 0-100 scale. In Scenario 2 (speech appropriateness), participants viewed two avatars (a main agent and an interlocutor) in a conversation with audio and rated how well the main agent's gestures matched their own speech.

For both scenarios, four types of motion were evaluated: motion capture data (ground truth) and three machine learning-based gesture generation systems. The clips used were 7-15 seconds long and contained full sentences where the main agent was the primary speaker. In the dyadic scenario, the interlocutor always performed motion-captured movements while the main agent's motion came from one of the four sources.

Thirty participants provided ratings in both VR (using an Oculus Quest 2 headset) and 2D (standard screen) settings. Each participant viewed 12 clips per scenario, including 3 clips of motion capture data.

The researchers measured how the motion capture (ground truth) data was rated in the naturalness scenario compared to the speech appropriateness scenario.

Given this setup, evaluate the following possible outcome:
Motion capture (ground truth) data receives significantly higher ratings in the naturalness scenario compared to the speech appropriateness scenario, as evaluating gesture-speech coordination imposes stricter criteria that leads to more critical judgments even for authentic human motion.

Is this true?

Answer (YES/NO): NO